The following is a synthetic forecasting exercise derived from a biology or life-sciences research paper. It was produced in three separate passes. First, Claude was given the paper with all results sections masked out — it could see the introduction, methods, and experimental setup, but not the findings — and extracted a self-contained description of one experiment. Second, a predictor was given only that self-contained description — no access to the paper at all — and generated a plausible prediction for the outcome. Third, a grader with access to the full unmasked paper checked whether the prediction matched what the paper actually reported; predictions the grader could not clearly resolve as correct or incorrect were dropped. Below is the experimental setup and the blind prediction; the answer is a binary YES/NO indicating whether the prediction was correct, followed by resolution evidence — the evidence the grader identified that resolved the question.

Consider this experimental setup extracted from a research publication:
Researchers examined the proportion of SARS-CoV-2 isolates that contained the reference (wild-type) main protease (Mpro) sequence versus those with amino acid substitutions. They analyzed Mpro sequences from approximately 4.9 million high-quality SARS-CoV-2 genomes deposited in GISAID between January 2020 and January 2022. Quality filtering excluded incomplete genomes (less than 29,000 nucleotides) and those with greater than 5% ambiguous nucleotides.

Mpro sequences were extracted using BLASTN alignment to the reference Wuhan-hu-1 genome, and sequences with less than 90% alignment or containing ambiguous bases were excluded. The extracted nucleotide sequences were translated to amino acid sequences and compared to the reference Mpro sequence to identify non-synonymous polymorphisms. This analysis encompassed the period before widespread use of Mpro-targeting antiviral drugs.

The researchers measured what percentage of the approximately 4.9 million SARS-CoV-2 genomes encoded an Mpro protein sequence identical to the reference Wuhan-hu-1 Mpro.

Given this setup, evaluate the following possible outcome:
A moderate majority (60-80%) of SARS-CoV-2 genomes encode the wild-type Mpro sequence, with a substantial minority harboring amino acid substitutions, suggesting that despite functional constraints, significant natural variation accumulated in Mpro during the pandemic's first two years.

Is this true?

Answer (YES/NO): NO